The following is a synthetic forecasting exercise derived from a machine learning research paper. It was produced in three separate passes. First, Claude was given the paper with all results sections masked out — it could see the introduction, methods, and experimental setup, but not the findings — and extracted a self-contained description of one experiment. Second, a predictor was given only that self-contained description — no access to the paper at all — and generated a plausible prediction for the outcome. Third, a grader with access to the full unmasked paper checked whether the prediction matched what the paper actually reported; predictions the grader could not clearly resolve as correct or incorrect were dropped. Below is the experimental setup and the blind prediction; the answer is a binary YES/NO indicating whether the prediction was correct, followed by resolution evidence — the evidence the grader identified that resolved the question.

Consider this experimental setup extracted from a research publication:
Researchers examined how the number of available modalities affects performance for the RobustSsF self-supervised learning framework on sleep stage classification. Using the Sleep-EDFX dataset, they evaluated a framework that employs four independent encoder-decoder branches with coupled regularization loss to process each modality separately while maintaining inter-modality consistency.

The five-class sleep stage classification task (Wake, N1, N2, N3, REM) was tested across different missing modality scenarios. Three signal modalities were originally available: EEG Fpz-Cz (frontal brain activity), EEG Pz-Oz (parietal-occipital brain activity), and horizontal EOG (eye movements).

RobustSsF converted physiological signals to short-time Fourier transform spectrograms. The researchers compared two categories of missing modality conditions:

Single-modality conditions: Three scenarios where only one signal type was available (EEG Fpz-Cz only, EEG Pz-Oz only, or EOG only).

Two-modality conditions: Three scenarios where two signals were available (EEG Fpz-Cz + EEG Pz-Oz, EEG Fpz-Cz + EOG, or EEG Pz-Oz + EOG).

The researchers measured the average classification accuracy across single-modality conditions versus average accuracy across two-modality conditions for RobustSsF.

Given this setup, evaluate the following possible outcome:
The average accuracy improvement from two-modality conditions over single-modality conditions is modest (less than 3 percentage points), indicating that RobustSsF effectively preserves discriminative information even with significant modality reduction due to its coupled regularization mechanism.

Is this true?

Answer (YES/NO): NO